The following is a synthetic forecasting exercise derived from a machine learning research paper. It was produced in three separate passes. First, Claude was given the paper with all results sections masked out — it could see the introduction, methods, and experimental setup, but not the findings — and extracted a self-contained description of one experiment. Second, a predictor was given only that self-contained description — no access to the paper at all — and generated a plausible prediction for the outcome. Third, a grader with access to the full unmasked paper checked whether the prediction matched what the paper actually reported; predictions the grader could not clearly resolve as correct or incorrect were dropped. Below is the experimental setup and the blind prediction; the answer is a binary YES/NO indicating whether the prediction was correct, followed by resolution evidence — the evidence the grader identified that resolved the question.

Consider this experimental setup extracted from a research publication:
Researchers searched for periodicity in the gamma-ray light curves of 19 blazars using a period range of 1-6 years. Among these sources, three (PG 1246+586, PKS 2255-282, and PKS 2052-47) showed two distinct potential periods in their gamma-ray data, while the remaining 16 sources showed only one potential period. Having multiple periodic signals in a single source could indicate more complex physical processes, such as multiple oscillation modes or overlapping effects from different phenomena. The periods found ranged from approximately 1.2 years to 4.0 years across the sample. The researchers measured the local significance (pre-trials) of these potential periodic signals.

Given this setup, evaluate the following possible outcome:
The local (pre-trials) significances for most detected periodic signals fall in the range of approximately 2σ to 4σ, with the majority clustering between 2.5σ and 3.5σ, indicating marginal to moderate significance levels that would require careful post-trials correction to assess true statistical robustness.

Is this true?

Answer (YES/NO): NO